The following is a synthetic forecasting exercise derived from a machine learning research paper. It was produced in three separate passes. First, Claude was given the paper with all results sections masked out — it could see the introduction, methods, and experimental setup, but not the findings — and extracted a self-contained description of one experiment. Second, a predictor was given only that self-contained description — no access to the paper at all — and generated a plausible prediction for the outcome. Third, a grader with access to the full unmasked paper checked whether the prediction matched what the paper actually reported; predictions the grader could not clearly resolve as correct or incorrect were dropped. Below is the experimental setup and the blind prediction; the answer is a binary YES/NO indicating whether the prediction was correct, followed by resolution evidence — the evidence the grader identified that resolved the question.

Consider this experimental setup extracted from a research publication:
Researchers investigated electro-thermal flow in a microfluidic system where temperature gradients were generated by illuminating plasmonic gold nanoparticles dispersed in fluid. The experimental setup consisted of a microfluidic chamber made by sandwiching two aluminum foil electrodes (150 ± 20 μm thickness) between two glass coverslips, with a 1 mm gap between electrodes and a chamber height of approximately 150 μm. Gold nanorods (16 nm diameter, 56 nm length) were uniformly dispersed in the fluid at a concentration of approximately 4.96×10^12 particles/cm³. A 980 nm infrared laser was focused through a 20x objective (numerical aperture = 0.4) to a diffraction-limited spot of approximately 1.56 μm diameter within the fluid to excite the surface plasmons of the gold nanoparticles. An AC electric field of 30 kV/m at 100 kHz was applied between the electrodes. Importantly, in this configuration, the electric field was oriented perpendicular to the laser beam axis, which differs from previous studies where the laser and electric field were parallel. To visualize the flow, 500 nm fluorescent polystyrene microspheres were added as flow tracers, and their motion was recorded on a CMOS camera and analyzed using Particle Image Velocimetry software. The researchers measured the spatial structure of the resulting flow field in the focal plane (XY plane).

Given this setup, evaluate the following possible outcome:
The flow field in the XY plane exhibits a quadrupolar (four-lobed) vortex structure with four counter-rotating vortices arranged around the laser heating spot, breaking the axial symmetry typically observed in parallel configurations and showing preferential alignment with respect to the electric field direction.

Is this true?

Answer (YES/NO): YES